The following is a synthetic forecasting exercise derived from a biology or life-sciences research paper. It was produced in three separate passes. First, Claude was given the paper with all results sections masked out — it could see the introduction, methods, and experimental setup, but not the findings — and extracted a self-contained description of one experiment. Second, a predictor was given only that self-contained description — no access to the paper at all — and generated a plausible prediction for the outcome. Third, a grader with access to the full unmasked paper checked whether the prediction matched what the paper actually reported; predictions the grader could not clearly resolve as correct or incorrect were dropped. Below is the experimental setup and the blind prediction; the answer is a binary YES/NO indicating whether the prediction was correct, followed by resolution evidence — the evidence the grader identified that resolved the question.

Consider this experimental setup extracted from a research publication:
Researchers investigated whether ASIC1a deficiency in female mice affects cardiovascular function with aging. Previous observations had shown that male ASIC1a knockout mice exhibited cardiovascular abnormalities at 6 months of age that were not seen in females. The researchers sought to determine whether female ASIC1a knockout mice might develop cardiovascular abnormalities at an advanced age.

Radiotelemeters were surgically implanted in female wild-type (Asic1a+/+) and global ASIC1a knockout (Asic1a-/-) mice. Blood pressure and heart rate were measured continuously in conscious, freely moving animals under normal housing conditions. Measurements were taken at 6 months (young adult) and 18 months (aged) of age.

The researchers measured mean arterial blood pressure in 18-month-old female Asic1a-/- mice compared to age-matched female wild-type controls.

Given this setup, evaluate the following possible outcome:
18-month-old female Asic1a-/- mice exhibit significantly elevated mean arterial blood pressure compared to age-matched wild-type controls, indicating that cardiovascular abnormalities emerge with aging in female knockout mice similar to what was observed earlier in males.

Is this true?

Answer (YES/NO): NO